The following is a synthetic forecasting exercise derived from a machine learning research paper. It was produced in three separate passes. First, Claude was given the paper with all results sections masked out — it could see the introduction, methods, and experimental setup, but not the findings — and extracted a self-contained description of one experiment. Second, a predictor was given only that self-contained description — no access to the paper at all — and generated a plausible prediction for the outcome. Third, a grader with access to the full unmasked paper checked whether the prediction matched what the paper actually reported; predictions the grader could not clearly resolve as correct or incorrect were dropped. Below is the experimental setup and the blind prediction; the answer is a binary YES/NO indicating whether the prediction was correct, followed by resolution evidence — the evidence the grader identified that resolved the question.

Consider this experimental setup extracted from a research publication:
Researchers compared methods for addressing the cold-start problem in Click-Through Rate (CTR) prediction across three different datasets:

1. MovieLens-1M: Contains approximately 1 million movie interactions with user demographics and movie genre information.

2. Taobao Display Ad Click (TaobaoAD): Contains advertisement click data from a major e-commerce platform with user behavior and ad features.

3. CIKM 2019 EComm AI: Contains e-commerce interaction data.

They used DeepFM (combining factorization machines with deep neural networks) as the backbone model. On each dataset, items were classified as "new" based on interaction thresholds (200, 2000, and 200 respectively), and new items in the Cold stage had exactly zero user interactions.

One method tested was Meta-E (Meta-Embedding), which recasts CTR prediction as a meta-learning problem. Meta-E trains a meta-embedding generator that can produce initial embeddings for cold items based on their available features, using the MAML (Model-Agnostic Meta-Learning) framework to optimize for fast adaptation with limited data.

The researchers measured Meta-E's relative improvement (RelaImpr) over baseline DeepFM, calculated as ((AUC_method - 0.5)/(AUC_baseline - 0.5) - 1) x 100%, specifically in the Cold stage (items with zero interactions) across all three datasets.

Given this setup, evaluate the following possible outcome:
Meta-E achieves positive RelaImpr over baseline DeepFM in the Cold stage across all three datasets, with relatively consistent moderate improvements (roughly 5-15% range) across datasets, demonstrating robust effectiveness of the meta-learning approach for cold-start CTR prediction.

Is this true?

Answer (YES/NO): NO